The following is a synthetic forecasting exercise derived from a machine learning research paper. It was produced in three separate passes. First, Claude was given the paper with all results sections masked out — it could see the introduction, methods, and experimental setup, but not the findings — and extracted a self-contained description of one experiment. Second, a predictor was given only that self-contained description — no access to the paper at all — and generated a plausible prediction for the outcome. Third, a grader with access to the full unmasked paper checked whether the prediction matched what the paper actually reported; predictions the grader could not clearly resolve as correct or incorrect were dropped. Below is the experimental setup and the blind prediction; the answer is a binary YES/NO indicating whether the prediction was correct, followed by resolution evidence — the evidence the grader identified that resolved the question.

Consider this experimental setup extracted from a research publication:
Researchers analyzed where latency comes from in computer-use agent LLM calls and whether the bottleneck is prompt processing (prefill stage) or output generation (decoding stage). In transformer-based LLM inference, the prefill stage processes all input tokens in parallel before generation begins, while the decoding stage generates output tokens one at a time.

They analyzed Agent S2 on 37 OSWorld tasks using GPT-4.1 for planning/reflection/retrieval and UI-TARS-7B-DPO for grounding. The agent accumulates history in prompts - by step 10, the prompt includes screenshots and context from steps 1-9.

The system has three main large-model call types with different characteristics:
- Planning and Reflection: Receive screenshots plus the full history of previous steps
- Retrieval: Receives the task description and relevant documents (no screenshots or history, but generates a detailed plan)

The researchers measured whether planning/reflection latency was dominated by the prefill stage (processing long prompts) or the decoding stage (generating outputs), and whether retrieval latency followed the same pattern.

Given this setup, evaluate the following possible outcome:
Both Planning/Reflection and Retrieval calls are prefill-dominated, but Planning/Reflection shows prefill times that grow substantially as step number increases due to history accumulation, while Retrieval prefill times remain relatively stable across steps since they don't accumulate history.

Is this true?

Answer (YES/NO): NO